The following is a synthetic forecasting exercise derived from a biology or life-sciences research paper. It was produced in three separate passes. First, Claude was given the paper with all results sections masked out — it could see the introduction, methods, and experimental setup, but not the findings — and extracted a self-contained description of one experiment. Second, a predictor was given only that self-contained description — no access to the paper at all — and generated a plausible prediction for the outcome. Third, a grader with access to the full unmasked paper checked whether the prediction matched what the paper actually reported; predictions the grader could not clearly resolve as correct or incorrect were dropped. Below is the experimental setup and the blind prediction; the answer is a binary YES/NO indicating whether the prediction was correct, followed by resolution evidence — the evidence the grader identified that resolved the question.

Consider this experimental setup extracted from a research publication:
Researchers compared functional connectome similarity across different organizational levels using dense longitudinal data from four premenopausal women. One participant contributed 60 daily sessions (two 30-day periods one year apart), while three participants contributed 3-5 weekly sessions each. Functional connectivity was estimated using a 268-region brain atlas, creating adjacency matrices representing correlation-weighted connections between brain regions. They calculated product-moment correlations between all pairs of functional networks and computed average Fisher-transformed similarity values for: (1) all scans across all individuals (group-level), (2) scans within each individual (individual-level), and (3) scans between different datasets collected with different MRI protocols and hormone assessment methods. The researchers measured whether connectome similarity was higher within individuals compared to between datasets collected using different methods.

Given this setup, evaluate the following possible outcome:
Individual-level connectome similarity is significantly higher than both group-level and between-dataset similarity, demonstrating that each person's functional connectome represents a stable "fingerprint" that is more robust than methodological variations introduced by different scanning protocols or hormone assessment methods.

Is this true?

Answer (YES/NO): YES